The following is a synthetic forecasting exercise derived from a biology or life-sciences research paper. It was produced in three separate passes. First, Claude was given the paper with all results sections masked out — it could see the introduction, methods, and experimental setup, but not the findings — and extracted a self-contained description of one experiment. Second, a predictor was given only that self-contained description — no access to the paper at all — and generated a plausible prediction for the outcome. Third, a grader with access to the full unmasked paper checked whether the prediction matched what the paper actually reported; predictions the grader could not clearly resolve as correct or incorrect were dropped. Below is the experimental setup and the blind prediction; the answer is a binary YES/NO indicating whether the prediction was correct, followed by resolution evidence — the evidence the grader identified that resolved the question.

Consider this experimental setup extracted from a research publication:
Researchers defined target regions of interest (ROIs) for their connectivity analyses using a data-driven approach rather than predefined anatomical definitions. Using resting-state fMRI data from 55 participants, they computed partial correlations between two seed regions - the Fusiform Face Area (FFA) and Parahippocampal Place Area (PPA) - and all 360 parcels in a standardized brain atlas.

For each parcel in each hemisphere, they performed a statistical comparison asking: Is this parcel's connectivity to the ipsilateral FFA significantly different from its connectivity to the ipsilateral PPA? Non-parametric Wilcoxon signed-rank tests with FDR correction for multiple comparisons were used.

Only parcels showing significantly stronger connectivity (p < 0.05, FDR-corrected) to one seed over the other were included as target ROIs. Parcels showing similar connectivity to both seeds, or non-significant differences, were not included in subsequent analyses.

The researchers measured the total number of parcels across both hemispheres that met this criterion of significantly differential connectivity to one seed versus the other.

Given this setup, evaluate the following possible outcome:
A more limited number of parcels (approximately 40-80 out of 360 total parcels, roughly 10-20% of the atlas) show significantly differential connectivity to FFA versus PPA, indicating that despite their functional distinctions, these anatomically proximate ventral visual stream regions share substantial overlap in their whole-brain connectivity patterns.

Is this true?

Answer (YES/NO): YES